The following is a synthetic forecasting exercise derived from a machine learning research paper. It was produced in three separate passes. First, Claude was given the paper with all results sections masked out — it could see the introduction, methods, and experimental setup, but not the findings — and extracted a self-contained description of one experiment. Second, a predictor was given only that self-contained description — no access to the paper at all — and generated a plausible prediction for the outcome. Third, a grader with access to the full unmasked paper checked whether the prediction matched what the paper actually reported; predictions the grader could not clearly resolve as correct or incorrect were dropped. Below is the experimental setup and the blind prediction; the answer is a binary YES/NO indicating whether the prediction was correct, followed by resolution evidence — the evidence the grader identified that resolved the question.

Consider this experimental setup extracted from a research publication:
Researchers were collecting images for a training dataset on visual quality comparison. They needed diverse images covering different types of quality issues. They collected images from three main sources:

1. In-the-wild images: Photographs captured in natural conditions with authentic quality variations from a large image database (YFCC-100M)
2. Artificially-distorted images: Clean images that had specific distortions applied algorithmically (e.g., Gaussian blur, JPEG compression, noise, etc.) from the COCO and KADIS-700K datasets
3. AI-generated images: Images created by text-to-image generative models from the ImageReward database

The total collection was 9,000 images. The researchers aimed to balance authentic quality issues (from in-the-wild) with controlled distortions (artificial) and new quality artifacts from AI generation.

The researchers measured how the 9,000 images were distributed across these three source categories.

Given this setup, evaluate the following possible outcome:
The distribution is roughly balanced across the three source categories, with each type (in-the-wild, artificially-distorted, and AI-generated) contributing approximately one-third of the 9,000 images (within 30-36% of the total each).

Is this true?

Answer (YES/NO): NO